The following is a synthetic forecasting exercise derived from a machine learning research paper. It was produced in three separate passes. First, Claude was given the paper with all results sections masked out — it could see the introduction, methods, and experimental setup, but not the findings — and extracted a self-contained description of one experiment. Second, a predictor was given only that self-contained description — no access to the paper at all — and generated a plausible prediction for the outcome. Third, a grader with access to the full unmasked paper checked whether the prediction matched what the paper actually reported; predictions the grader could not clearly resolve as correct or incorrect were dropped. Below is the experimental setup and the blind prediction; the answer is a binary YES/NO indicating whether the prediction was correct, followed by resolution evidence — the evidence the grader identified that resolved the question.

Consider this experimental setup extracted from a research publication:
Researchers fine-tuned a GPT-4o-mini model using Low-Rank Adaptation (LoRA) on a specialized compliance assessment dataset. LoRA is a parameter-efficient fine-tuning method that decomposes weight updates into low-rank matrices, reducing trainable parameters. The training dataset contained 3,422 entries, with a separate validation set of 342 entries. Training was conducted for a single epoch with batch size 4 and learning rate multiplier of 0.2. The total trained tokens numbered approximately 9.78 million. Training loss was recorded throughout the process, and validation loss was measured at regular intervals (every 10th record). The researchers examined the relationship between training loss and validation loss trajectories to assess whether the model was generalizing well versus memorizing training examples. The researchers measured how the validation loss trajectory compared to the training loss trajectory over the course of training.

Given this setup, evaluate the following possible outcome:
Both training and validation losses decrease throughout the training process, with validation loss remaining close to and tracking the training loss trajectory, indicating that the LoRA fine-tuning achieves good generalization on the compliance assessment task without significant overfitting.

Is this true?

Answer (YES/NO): YES